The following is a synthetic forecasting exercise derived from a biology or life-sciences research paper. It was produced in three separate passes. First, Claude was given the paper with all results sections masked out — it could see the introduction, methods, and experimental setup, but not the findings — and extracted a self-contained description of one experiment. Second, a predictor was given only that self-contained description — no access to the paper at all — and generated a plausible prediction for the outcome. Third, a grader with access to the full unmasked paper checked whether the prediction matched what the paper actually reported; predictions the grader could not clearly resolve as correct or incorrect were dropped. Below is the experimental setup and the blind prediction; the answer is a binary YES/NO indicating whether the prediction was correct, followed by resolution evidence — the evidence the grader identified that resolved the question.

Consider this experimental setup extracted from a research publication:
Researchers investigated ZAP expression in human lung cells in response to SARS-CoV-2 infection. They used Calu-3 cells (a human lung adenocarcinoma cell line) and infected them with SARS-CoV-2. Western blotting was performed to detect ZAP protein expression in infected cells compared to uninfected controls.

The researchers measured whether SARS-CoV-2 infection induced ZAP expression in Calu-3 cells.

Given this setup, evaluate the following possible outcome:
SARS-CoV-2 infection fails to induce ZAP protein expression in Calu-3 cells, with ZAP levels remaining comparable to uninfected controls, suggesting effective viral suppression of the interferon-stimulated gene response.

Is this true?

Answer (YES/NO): NO